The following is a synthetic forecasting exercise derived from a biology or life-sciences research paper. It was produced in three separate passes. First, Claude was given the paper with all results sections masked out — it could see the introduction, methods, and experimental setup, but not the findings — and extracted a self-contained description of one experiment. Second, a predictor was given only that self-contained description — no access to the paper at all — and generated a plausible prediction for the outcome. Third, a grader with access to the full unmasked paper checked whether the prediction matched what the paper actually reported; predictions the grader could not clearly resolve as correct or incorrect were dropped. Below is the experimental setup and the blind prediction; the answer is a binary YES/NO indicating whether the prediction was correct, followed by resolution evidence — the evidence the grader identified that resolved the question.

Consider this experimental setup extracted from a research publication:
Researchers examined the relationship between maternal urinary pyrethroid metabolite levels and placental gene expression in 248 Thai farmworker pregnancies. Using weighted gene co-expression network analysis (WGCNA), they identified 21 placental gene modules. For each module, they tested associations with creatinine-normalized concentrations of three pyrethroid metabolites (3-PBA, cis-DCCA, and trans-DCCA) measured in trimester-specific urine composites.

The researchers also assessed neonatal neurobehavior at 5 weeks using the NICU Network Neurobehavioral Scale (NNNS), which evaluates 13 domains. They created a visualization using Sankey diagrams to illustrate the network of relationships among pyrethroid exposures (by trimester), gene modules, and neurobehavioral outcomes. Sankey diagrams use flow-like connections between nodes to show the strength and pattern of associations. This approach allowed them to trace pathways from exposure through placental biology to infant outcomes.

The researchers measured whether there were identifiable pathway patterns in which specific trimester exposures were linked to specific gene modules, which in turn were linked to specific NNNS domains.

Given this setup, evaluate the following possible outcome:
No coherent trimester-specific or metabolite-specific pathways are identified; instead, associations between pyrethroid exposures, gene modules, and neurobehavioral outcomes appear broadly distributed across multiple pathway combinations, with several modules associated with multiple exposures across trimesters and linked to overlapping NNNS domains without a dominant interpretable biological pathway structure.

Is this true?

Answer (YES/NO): NO